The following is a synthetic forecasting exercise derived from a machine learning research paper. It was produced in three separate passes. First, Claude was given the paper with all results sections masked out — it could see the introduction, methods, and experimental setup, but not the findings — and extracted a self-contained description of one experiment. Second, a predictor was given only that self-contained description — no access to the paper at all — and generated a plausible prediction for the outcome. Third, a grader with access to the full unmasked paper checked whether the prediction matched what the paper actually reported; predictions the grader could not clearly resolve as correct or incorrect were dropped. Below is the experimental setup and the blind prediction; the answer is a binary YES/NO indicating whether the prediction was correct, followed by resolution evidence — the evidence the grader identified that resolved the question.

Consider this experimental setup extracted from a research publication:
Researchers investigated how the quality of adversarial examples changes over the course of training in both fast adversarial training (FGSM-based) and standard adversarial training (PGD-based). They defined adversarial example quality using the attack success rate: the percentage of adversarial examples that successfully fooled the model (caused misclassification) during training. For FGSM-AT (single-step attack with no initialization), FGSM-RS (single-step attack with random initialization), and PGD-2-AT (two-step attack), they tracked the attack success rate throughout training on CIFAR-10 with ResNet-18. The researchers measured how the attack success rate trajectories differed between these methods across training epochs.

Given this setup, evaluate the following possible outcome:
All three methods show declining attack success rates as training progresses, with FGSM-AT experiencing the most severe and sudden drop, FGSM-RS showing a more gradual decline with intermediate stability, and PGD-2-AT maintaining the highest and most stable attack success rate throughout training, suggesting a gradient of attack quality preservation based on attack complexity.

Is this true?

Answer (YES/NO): NO